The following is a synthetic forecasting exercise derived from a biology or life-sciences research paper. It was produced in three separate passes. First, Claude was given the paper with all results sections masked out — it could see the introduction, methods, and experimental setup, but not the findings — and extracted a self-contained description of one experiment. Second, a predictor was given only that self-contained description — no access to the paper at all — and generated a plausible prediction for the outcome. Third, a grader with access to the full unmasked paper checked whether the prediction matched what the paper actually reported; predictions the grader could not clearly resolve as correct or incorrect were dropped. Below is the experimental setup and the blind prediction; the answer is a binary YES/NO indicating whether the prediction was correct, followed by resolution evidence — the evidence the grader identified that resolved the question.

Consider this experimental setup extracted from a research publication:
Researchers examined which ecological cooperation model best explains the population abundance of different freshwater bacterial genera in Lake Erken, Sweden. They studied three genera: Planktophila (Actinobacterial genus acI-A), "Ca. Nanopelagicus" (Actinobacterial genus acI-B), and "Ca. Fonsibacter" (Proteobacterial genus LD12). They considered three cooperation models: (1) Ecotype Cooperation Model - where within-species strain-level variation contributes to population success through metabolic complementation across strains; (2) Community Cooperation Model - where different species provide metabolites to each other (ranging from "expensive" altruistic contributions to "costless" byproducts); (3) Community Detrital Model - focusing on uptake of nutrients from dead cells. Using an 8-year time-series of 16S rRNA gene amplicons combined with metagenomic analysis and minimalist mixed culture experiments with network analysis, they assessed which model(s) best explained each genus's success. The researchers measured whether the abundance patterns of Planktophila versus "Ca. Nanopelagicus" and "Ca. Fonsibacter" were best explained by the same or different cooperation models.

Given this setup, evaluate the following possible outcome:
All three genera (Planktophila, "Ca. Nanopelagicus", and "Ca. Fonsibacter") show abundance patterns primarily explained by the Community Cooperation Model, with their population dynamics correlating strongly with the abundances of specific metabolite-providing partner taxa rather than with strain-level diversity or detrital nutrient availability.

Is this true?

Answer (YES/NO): NO